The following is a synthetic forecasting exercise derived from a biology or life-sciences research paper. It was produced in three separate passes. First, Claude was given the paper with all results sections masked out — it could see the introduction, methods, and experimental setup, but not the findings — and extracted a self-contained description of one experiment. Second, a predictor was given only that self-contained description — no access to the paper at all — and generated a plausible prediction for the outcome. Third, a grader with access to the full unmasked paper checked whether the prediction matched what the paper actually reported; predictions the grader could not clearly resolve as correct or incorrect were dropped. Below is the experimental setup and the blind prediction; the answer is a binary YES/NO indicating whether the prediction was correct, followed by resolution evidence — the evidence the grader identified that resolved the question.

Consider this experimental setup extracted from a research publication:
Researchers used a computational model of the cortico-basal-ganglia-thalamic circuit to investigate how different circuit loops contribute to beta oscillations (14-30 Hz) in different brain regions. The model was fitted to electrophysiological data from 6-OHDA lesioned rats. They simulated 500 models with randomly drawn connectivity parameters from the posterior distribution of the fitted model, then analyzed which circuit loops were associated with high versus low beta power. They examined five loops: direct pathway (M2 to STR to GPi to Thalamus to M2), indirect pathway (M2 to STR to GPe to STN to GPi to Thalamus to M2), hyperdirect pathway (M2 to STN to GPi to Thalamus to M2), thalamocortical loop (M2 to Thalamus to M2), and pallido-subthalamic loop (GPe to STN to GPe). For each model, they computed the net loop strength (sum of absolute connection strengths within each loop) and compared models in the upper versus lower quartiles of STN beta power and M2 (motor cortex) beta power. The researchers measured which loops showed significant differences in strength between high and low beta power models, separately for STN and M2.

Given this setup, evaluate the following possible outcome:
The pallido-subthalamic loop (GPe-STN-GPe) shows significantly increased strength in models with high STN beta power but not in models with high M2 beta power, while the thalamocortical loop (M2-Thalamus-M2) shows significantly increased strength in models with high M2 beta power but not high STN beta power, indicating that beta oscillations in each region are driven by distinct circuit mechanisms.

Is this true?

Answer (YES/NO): NO